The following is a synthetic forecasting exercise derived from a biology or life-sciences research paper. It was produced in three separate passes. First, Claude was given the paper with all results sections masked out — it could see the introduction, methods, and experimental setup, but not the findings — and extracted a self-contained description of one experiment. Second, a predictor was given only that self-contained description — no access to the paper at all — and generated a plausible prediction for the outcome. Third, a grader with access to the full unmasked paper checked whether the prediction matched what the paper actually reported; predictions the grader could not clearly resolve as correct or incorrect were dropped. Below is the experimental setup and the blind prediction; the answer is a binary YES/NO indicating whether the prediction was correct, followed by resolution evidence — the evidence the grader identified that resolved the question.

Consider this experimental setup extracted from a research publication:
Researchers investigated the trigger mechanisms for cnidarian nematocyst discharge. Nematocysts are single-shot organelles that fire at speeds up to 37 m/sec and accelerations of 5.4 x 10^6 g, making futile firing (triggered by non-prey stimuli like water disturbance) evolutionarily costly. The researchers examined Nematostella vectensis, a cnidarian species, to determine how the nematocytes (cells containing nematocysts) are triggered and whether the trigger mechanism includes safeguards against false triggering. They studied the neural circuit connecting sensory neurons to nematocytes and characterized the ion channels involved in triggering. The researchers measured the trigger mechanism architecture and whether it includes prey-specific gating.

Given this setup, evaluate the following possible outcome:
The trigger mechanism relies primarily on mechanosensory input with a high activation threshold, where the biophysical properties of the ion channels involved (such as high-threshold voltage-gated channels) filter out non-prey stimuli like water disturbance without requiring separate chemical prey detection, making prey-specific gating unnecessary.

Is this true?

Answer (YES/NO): NO